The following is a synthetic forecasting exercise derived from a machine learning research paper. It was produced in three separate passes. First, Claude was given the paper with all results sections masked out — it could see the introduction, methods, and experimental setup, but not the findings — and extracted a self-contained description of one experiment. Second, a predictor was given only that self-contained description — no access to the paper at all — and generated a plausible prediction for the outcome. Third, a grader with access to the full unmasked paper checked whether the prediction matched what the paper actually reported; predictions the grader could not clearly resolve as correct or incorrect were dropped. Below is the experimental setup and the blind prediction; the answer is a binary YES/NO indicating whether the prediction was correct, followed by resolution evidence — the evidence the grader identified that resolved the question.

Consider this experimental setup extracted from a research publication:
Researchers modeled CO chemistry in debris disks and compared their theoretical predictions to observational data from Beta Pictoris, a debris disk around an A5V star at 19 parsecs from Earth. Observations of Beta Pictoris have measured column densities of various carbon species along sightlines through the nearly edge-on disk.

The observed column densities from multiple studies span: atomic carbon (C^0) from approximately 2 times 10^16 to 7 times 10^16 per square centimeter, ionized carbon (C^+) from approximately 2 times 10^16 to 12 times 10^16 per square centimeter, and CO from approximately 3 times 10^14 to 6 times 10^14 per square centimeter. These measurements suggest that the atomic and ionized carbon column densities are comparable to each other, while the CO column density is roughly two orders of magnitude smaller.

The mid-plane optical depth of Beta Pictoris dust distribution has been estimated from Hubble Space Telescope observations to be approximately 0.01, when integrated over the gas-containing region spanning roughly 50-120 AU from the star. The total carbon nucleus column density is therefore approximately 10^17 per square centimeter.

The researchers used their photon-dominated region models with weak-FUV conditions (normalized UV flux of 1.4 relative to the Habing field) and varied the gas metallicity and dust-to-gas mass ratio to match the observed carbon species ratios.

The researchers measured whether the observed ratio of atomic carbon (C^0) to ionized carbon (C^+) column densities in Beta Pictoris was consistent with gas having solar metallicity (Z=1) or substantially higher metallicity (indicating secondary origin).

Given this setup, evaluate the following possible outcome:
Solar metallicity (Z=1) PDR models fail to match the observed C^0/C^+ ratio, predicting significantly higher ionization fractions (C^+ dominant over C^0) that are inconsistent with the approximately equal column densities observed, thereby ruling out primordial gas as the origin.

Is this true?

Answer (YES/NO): NO